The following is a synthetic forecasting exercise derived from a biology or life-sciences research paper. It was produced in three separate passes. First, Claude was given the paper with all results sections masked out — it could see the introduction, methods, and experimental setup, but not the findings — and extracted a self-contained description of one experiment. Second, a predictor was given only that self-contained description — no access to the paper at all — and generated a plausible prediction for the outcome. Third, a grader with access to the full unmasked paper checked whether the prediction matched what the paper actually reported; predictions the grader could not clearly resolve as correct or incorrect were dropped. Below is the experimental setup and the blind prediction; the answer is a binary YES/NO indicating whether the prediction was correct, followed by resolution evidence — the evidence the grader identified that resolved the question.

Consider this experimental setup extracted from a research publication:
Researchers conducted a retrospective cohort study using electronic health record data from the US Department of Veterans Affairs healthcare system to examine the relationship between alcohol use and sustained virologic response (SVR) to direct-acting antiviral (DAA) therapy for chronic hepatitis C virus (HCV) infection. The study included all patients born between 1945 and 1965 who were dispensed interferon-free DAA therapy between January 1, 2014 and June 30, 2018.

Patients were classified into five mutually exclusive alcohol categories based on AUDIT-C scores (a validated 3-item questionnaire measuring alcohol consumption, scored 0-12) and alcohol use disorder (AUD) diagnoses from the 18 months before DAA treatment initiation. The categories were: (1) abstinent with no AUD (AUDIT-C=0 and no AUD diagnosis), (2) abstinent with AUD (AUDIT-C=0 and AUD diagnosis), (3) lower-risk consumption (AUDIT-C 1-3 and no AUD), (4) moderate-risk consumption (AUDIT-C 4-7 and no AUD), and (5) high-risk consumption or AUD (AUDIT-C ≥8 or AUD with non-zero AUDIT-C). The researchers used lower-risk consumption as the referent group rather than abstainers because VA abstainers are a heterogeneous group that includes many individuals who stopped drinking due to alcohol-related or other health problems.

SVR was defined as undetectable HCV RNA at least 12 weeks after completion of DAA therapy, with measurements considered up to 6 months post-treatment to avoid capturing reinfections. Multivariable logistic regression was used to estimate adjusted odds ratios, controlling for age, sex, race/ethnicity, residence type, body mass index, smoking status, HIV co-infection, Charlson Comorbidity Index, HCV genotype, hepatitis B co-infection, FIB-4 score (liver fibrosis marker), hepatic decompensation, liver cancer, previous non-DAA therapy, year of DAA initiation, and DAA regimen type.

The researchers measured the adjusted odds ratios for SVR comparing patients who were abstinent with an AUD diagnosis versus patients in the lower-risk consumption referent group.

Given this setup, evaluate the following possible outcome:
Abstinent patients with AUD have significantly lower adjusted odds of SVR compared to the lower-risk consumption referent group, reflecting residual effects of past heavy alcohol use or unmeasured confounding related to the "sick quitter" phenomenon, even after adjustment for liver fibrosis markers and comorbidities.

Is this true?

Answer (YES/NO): NO